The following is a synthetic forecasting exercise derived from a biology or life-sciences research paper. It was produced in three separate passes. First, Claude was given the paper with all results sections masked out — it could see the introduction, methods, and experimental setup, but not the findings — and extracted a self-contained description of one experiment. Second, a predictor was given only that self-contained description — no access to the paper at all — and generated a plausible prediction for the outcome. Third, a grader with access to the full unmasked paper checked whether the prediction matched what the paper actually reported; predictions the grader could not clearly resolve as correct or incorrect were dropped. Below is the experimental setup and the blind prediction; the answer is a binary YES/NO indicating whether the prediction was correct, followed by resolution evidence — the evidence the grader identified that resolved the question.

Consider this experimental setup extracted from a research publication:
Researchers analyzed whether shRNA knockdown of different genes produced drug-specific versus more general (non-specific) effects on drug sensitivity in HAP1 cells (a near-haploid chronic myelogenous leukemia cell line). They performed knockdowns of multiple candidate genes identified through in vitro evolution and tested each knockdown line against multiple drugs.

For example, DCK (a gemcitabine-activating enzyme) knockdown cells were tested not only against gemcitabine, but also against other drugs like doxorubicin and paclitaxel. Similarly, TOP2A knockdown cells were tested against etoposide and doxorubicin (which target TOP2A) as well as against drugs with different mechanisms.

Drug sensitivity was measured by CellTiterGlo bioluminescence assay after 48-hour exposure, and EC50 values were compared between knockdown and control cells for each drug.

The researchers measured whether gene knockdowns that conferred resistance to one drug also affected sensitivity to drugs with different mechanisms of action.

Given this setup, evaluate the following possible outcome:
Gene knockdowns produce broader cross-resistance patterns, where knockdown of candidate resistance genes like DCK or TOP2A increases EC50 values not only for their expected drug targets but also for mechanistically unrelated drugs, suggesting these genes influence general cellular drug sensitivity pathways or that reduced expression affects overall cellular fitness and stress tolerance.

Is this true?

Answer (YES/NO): NO